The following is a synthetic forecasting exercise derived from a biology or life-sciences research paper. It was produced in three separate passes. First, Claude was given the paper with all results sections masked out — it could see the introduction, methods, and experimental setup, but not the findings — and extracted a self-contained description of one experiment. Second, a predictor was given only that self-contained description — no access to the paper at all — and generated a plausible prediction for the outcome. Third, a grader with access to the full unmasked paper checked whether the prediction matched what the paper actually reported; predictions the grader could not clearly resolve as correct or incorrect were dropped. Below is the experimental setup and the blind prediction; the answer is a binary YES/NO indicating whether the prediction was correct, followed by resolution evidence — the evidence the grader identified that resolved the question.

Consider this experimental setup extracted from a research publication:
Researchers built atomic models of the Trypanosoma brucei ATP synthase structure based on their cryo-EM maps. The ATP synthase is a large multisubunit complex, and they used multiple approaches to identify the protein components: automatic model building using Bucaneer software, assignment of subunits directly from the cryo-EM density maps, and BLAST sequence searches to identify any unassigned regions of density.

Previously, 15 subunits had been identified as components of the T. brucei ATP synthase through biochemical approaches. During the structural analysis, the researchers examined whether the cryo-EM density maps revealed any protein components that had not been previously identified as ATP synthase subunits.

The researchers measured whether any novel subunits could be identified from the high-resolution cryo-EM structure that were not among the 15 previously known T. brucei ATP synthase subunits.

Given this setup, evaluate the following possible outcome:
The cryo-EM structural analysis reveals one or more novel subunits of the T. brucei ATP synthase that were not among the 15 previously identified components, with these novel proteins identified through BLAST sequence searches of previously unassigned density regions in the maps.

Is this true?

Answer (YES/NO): YES